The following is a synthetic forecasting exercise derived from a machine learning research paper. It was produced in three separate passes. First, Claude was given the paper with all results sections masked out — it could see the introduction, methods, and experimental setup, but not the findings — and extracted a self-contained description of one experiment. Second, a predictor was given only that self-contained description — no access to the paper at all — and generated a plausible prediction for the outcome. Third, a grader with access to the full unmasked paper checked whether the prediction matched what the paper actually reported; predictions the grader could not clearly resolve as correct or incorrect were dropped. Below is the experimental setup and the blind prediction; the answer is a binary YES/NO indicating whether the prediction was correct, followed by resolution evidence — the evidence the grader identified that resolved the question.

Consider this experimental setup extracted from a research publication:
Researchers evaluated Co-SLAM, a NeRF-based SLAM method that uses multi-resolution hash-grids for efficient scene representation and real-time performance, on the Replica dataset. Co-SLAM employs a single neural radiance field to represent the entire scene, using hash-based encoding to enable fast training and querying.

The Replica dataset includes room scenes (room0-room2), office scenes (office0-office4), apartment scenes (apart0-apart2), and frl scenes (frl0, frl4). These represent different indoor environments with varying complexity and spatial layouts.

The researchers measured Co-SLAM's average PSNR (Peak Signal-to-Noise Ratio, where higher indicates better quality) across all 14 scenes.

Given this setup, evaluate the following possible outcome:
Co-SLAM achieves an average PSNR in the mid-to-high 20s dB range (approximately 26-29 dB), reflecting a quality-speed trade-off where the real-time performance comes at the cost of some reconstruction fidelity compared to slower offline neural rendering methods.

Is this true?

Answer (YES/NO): YES